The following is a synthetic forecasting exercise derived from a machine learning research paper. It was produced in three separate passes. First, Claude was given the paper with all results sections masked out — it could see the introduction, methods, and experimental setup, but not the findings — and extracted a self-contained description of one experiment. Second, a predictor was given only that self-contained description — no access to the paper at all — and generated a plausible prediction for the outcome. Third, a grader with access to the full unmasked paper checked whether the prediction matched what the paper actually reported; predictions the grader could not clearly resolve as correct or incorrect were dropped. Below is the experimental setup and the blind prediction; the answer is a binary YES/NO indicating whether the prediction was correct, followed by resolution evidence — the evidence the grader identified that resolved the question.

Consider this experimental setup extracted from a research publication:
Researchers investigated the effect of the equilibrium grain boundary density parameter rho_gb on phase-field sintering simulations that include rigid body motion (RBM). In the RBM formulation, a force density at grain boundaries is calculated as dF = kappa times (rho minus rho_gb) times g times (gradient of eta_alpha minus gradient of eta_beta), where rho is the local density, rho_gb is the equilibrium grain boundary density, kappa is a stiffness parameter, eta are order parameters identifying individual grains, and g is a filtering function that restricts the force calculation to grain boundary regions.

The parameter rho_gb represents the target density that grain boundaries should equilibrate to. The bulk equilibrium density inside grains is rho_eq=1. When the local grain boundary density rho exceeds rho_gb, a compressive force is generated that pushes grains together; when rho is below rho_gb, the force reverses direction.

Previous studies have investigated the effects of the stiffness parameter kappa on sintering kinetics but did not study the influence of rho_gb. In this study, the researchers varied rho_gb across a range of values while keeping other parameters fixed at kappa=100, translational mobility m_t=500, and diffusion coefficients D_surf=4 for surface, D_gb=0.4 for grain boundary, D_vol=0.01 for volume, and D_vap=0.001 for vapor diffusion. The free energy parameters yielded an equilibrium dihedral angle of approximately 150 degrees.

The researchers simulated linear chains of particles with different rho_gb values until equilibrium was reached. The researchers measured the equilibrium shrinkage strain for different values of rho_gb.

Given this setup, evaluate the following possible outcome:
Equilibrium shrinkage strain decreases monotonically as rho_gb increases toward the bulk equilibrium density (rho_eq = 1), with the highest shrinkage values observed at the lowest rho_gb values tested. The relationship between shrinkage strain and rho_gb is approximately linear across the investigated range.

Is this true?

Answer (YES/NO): NO